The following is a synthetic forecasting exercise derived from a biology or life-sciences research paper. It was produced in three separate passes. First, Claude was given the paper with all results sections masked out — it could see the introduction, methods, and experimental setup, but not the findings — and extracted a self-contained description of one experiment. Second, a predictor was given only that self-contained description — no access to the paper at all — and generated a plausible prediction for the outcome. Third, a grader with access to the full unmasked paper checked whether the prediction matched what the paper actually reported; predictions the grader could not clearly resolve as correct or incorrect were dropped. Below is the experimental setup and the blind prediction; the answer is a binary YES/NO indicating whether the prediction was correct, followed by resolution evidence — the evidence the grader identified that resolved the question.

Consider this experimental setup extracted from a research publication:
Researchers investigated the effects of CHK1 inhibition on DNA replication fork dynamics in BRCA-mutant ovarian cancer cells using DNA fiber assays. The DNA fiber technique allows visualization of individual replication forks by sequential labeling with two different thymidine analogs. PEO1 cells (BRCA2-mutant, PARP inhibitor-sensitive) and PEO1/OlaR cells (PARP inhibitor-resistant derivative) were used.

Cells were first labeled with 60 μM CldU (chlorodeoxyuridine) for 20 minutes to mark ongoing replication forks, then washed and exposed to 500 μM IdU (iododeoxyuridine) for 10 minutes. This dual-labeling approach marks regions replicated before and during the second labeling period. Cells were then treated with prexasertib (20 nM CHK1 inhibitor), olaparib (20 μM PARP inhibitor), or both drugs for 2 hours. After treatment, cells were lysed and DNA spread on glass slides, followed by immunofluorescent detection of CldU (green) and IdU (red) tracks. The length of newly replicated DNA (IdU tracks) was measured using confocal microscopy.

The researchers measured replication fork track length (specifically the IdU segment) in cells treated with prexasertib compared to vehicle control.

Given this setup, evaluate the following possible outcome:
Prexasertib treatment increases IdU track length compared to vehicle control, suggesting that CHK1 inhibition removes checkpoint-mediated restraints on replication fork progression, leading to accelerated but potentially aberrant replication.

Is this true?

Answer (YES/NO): NO